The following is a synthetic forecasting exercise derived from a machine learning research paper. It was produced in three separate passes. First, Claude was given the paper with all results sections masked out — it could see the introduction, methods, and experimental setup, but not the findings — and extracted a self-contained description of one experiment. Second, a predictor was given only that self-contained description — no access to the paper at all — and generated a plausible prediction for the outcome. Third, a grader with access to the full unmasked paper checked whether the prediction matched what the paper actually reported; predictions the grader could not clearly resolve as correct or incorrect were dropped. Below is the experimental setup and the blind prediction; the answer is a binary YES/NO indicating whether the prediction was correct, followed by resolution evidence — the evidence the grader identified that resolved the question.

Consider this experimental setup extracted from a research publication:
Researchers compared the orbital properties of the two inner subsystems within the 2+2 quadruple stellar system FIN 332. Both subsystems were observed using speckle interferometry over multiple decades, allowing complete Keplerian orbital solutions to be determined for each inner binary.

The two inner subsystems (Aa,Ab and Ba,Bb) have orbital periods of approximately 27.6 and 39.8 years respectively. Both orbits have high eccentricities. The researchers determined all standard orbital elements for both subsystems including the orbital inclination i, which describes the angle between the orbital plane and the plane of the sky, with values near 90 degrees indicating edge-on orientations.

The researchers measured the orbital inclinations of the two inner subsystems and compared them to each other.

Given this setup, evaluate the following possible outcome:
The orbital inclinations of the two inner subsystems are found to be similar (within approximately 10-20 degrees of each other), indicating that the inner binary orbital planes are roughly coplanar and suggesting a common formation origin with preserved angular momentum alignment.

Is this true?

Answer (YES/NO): YES